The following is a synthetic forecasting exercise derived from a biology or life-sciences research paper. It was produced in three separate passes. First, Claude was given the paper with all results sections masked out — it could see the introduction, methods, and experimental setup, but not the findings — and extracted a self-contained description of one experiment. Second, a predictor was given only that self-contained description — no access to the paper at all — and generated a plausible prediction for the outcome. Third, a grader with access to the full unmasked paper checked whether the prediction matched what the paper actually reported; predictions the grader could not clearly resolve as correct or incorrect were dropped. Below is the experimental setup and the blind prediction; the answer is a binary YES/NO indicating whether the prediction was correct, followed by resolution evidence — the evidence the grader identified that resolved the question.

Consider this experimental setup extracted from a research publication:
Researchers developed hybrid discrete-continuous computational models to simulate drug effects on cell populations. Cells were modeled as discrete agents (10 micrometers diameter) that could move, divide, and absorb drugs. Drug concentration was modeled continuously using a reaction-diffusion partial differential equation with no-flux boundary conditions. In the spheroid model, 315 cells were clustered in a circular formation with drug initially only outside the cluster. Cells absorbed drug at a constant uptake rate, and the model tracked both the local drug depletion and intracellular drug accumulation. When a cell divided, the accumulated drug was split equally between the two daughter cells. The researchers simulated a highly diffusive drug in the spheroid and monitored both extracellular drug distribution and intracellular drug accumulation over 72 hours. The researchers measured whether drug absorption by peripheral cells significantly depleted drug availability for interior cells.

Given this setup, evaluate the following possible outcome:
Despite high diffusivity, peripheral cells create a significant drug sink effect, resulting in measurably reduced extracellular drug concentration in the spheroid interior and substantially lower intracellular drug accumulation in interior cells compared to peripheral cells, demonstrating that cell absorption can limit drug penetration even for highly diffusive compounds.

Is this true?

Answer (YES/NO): NO